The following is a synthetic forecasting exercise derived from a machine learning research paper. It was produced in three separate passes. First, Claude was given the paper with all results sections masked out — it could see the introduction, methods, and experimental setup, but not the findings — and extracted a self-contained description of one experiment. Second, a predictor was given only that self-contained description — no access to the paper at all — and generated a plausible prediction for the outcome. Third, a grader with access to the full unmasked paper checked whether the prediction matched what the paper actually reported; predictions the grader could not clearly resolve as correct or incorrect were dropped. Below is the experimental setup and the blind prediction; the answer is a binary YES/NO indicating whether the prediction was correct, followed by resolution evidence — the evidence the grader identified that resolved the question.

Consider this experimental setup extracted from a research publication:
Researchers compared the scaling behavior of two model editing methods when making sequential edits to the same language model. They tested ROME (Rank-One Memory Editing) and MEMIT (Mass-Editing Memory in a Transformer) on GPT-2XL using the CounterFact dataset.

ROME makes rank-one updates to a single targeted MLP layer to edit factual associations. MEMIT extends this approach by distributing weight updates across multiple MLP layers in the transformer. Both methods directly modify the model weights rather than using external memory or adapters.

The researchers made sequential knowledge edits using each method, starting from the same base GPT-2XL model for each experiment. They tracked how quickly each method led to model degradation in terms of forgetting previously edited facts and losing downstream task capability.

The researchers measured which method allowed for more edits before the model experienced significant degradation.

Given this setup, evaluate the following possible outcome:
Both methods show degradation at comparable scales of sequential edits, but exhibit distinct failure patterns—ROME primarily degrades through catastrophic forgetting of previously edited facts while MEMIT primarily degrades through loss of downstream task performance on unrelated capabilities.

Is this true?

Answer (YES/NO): NO